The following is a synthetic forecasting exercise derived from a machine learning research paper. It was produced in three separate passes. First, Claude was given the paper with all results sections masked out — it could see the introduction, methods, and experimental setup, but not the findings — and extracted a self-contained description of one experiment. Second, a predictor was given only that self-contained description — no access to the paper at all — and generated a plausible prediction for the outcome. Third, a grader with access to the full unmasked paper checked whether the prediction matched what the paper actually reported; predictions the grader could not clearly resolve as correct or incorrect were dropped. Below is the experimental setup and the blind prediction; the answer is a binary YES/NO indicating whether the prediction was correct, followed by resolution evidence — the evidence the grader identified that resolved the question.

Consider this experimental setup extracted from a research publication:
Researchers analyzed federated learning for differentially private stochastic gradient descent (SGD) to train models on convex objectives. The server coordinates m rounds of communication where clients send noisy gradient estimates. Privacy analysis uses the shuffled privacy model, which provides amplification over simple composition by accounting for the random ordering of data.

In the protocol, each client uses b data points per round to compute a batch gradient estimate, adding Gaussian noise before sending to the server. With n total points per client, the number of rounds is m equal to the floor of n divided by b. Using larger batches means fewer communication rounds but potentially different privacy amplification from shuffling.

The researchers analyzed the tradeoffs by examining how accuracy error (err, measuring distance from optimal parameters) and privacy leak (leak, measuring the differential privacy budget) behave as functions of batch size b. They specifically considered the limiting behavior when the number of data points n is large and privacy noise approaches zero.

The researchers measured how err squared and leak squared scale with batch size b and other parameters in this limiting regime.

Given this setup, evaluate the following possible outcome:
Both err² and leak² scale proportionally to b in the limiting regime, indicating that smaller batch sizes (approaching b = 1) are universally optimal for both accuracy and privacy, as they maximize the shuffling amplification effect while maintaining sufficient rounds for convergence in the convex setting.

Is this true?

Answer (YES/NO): NO